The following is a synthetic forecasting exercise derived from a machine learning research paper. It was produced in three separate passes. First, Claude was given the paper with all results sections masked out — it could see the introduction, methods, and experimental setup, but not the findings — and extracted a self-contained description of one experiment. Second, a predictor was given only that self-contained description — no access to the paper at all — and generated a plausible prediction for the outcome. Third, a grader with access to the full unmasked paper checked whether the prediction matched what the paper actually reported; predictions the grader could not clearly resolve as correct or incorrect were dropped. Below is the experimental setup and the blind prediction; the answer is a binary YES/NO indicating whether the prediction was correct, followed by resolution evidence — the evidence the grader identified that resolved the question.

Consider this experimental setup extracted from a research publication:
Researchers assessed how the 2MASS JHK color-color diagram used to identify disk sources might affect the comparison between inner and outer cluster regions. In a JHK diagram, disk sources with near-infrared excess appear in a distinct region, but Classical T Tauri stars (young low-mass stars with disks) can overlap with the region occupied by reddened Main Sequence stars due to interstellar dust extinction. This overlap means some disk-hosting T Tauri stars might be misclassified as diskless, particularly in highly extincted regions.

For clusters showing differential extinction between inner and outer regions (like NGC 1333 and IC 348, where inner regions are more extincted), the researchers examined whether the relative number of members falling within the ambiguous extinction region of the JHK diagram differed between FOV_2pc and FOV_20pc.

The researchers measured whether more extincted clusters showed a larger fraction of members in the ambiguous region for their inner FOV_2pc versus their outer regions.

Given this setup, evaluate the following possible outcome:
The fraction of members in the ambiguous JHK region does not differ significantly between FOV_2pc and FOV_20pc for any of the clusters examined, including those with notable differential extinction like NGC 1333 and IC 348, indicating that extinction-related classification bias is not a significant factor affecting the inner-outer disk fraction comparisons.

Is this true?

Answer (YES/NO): NO